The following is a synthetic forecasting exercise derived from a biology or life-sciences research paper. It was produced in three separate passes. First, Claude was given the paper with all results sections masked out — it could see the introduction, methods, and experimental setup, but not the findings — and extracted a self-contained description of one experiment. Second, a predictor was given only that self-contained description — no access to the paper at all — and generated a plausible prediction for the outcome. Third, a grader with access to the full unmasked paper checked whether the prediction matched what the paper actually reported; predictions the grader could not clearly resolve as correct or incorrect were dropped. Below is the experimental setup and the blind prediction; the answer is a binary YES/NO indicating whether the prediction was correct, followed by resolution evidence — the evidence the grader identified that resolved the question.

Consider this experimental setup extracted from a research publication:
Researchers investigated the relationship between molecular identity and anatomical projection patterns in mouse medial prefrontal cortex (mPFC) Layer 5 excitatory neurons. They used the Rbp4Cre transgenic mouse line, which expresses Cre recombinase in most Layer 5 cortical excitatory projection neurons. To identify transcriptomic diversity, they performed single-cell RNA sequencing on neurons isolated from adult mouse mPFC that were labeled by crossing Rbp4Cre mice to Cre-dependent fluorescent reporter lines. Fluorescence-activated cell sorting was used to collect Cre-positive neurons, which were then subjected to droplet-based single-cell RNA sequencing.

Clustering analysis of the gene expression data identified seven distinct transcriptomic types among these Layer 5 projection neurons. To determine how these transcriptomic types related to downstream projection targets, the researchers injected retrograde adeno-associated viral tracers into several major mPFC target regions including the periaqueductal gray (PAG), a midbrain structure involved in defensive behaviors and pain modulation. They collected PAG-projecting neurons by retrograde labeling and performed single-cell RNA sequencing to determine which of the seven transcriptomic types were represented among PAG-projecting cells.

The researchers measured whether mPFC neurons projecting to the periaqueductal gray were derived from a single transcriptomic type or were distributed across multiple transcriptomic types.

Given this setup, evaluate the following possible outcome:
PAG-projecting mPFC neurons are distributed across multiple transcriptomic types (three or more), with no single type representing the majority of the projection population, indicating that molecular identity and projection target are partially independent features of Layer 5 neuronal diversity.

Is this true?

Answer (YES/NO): NO